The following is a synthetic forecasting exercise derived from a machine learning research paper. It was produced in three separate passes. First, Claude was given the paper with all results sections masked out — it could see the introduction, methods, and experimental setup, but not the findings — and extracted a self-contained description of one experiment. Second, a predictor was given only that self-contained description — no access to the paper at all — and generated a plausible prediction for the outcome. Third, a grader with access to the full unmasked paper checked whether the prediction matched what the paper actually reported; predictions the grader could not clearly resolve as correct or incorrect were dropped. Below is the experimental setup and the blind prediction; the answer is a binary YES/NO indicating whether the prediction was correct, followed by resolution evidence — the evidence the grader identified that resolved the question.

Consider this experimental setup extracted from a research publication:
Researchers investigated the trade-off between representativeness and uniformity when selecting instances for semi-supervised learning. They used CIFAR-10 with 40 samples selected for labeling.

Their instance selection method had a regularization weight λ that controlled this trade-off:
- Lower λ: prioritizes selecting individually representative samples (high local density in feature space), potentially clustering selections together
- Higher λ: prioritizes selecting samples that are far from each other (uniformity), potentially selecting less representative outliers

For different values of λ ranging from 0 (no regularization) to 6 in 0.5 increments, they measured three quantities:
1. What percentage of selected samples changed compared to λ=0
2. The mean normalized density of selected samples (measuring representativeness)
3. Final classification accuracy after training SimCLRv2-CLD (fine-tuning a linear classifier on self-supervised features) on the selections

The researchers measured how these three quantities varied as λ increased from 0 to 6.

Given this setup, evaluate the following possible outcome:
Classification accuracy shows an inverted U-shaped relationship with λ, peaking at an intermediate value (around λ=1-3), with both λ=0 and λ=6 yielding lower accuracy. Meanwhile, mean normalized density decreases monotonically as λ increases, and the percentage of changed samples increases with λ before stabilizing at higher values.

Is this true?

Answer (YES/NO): NO